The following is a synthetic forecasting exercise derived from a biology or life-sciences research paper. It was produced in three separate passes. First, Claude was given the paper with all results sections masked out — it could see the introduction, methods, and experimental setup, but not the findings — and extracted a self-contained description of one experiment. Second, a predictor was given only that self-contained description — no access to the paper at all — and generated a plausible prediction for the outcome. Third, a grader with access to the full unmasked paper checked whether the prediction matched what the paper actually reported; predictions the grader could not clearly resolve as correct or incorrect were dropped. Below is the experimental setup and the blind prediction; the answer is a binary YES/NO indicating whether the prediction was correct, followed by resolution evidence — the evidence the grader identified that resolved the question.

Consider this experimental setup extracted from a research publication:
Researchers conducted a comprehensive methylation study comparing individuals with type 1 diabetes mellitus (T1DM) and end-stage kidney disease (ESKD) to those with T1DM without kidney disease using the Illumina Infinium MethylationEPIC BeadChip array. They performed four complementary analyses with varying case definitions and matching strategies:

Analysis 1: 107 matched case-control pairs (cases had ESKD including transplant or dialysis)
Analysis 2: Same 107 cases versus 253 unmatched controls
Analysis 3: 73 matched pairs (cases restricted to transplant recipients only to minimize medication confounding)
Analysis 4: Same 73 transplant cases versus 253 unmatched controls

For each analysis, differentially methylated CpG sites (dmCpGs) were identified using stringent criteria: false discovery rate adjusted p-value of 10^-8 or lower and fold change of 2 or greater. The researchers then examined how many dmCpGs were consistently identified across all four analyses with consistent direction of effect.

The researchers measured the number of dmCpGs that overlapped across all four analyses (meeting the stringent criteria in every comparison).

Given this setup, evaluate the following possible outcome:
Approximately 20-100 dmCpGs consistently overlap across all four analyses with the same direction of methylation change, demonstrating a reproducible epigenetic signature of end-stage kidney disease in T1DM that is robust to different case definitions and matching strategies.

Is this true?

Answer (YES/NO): YES